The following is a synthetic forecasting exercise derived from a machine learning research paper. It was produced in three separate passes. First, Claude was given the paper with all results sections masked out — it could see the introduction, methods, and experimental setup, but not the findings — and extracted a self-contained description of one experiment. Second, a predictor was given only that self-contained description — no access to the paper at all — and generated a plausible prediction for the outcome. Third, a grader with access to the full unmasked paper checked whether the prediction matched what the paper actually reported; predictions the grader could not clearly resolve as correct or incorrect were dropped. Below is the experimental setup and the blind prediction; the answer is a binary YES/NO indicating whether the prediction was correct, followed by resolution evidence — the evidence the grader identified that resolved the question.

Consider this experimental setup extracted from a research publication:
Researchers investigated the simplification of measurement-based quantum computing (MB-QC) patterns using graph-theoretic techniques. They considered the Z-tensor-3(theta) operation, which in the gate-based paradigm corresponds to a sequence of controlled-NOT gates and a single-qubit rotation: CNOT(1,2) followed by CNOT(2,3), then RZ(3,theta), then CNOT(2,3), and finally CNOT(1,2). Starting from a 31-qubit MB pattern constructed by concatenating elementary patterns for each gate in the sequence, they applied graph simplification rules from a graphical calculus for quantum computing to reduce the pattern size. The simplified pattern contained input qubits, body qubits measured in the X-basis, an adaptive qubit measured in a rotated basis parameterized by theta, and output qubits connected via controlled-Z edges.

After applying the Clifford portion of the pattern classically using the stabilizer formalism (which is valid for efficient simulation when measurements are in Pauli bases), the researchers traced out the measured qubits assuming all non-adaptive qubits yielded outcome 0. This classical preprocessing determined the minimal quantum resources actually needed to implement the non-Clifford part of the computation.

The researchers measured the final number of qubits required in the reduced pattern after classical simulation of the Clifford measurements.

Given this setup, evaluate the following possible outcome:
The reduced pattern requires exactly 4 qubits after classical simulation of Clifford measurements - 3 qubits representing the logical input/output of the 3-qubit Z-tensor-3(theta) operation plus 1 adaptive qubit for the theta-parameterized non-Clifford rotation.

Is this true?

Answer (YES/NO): YES